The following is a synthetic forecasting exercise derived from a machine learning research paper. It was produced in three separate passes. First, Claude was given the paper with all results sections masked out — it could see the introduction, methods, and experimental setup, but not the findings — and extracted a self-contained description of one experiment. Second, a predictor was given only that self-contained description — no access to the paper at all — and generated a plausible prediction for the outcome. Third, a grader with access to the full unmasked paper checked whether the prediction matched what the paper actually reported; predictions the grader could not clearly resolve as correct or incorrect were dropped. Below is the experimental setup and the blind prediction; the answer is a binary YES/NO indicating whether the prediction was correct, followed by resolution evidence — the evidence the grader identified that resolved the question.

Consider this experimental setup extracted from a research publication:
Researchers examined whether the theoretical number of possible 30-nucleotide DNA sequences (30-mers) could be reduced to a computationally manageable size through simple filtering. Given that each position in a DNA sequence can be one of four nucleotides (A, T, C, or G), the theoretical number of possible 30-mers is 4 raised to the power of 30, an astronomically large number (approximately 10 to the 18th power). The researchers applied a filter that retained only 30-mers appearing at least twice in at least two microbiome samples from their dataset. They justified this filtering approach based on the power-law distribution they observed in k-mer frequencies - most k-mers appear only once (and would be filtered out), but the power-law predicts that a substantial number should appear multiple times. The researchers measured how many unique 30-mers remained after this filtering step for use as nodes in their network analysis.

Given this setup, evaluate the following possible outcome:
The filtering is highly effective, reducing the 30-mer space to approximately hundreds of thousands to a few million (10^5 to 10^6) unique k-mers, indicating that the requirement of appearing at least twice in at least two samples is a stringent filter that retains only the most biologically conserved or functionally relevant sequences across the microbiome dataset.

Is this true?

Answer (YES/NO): YES